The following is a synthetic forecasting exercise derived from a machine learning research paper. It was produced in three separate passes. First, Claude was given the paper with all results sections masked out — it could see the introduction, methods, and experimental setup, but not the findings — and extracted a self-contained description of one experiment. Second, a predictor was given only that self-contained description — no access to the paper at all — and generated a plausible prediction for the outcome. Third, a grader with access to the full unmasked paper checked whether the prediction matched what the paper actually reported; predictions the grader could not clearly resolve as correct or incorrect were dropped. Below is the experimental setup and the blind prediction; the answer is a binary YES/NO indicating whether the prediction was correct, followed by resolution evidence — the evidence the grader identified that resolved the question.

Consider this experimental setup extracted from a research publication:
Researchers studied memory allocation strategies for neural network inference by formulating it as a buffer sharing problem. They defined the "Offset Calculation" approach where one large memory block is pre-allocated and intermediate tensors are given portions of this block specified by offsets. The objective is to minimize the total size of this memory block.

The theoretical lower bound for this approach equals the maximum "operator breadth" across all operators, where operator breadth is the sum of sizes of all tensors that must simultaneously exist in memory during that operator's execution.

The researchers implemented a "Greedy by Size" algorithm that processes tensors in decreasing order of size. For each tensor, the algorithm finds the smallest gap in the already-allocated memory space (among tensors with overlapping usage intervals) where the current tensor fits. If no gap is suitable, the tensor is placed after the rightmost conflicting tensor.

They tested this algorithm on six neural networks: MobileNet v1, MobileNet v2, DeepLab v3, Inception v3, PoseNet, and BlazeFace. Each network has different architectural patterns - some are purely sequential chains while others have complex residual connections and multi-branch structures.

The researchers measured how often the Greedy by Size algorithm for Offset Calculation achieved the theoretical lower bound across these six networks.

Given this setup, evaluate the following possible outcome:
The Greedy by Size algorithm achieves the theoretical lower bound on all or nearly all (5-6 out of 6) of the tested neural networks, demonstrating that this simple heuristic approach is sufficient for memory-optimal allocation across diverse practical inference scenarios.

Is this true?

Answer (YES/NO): YES